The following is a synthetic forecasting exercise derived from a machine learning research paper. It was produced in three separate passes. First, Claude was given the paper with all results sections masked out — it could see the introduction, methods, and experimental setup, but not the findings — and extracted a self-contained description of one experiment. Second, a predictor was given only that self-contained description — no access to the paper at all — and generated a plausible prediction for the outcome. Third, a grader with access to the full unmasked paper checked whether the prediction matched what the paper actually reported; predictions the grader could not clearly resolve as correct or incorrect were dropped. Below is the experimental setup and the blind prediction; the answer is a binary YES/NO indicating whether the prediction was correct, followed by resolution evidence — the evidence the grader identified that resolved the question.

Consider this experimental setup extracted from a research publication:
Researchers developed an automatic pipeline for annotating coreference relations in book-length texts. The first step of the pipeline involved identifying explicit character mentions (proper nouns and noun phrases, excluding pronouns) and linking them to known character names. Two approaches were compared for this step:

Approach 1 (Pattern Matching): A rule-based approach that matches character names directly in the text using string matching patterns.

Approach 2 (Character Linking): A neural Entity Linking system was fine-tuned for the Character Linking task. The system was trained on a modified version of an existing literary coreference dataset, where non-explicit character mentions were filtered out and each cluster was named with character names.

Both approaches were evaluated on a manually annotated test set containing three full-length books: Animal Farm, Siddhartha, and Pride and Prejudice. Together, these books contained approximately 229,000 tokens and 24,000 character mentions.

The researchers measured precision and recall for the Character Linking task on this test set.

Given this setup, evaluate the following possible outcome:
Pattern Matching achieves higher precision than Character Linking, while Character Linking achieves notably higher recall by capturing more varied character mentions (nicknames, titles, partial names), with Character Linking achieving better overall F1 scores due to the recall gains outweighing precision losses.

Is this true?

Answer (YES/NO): YES